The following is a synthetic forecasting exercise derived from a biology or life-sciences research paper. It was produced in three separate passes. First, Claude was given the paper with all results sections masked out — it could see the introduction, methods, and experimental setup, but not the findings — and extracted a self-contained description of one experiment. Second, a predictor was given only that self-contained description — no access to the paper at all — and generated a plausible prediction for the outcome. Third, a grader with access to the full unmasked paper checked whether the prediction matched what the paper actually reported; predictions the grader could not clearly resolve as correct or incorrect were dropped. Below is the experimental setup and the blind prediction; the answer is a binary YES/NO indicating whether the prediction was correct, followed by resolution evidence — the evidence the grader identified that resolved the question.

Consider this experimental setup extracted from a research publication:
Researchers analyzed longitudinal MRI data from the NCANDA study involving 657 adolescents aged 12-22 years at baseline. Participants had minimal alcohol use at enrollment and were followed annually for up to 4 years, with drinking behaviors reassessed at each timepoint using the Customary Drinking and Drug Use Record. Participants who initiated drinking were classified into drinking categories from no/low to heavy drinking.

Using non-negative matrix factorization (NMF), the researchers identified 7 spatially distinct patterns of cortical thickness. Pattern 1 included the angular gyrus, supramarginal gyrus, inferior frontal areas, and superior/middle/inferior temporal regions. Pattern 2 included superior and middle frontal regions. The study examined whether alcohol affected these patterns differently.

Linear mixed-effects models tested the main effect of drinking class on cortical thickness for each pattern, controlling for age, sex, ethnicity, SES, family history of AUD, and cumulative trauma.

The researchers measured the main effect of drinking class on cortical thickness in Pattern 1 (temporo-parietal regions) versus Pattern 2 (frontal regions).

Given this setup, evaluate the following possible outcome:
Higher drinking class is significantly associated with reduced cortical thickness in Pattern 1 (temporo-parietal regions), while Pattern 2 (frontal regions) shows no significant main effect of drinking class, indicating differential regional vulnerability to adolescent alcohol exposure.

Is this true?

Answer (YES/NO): NO